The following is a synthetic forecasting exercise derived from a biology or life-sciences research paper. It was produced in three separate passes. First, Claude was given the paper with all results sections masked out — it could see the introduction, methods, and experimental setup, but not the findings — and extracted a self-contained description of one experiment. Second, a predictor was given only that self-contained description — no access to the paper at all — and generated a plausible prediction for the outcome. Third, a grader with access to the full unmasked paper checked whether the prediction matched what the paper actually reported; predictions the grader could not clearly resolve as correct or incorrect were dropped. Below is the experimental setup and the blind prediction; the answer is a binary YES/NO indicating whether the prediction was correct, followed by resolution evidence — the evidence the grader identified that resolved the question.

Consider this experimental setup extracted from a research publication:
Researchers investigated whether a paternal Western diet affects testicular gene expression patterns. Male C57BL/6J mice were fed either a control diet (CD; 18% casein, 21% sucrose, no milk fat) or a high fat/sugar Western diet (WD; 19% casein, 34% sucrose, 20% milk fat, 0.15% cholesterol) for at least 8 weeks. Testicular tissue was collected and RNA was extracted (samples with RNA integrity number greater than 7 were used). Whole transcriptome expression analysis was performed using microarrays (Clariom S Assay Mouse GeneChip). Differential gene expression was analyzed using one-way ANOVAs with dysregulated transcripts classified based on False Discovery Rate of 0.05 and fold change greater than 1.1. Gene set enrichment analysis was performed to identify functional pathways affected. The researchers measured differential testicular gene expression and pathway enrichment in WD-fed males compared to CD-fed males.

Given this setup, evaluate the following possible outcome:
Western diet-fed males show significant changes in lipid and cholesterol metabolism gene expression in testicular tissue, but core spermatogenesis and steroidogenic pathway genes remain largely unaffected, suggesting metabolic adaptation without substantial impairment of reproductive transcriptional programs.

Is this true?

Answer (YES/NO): NO